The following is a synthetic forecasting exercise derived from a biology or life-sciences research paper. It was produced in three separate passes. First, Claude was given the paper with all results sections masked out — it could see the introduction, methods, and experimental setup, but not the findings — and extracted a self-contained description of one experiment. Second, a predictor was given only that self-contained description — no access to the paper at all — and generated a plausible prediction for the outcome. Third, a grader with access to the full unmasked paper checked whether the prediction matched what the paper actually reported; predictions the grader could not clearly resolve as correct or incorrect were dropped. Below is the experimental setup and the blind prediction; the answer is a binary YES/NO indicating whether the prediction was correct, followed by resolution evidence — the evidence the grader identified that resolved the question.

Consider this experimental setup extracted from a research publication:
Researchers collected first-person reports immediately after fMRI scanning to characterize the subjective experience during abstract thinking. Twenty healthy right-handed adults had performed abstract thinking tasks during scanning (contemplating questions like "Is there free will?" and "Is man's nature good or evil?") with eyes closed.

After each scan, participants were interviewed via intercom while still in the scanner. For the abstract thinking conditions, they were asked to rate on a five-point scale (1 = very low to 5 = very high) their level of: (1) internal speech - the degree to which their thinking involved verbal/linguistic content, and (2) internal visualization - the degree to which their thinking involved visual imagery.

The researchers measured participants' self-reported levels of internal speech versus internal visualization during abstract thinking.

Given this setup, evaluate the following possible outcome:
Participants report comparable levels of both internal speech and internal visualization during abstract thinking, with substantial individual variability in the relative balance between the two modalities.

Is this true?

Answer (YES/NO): NO